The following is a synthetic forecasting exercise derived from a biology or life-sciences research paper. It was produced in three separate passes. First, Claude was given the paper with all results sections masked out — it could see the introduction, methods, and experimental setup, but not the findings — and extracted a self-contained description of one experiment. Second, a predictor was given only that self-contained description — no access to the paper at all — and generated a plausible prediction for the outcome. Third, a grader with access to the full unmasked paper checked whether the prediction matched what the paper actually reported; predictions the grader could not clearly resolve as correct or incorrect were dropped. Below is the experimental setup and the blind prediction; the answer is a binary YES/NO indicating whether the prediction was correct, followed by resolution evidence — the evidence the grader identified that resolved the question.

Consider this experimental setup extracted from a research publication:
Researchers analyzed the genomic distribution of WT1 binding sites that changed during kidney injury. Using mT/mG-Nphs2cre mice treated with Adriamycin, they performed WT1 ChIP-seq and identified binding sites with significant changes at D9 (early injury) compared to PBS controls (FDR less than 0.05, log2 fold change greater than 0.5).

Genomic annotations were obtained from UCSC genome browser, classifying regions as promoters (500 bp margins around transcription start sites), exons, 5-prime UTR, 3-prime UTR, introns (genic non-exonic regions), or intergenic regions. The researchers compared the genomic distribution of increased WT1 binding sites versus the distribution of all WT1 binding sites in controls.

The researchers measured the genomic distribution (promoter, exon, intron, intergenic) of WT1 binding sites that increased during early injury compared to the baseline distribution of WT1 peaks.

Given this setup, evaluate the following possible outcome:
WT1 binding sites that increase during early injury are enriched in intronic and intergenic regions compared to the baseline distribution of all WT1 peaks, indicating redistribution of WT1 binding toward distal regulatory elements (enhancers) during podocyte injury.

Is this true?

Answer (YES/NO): NO